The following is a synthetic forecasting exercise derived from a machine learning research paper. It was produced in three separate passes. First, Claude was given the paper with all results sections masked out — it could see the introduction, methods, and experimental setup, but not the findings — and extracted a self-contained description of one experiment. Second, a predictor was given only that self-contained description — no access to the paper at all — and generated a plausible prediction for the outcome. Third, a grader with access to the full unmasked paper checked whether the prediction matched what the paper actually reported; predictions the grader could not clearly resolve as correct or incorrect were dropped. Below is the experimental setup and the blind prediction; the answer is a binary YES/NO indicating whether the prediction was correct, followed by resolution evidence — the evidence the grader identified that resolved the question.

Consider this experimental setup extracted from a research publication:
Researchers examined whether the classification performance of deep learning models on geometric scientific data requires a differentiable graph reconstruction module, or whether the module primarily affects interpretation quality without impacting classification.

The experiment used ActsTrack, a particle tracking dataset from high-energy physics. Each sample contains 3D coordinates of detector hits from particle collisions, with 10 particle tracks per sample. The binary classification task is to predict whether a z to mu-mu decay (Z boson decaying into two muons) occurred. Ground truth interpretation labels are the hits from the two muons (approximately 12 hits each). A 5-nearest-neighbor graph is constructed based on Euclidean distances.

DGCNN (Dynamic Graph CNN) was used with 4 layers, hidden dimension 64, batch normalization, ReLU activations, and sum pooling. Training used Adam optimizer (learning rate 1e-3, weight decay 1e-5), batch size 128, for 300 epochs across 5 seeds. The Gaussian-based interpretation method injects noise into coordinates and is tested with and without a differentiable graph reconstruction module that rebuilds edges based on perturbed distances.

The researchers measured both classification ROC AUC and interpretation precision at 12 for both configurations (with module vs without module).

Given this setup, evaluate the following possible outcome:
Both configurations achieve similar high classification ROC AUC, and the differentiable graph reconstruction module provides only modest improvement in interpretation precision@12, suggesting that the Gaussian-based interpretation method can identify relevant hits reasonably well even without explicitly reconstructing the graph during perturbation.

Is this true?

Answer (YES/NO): NO